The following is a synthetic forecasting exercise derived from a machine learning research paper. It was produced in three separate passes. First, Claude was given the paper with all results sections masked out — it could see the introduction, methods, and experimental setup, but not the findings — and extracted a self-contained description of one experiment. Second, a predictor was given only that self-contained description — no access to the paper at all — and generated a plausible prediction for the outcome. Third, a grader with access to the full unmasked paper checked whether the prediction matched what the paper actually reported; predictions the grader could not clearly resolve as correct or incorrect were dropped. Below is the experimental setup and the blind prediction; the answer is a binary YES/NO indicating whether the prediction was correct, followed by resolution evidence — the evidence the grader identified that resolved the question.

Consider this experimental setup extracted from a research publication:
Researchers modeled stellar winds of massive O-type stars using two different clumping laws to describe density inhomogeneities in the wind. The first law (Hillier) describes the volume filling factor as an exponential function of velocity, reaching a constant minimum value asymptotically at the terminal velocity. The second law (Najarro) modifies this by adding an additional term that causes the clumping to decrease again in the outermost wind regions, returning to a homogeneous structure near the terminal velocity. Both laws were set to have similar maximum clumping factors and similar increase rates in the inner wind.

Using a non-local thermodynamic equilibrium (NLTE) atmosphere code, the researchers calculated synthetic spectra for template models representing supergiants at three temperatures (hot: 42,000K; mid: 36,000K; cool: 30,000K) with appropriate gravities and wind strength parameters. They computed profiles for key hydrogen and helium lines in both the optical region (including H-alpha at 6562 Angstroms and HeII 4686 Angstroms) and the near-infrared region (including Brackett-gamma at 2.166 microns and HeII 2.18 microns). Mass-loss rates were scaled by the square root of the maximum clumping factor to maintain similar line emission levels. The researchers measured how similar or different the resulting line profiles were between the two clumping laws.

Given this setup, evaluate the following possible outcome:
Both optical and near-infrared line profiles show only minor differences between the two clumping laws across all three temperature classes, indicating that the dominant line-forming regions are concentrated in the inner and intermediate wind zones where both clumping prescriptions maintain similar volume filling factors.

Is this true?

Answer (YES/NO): YES